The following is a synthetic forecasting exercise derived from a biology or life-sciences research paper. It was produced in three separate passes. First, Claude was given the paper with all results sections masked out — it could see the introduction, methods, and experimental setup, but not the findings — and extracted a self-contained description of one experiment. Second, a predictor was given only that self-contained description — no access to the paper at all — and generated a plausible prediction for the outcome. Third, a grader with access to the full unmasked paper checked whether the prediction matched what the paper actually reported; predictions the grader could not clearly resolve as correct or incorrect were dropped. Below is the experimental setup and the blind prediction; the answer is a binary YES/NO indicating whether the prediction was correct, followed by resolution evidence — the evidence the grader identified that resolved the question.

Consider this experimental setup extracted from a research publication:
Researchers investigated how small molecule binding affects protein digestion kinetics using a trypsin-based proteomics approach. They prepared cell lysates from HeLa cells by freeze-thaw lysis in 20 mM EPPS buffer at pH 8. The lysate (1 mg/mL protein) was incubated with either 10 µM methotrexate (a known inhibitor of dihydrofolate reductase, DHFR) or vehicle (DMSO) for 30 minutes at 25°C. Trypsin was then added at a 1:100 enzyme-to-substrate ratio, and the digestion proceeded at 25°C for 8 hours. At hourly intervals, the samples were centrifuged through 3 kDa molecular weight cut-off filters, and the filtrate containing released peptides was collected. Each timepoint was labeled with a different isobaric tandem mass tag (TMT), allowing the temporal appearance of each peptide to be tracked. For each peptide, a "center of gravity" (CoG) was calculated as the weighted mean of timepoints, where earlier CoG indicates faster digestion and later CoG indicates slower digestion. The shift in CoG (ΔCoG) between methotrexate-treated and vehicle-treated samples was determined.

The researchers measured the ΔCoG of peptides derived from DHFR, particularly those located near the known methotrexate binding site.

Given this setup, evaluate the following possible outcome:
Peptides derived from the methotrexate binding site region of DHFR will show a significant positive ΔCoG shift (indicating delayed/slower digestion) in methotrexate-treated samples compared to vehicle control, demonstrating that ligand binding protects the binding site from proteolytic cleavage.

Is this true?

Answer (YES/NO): YES